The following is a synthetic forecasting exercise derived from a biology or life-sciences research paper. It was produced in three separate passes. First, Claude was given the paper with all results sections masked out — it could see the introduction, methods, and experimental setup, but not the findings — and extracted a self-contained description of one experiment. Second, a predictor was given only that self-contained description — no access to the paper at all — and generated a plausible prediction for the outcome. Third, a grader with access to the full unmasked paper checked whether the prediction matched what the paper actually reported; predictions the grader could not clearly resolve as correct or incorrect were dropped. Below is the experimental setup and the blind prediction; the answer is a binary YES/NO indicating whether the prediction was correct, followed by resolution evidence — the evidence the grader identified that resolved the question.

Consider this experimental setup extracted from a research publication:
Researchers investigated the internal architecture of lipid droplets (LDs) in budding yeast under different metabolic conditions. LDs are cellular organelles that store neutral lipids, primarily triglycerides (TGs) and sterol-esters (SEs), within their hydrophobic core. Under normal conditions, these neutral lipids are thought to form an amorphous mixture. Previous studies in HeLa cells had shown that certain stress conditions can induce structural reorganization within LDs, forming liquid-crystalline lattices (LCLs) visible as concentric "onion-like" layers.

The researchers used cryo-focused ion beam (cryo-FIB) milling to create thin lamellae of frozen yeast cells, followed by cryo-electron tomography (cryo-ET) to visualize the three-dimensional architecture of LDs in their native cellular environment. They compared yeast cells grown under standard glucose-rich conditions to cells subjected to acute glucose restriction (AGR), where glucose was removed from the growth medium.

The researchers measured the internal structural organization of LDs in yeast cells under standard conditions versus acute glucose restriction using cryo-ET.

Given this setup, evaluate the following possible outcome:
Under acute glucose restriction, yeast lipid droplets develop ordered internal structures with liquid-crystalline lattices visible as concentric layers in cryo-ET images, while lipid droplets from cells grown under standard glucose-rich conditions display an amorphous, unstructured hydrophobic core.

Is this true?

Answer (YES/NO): YES